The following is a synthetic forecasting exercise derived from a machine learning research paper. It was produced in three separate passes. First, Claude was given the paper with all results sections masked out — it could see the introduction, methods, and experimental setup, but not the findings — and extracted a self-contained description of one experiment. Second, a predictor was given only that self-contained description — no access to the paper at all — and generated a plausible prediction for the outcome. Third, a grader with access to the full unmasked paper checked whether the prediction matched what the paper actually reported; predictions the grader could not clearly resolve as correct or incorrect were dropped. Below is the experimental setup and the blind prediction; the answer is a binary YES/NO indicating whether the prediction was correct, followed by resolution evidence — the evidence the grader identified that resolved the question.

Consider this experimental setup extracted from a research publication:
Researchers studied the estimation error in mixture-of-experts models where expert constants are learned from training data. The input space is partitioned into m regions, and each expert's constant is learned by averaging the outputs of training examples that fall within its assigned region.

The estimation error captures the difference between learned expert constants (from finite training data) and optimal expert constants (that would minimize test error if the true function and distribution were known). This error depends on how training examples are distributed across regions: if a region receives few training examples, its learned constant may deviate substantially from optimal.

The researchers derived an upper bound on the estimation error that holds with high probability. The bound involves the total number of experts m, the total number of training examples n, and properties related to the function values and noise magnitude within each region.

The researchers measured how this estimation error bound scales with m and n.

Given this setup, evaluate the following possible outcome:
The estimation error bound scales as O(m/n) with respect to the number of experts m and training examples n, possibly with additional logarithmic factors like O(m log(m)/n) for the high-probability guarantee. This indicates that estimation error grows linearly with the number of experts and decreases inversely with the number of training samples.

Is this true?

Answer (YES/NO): YES